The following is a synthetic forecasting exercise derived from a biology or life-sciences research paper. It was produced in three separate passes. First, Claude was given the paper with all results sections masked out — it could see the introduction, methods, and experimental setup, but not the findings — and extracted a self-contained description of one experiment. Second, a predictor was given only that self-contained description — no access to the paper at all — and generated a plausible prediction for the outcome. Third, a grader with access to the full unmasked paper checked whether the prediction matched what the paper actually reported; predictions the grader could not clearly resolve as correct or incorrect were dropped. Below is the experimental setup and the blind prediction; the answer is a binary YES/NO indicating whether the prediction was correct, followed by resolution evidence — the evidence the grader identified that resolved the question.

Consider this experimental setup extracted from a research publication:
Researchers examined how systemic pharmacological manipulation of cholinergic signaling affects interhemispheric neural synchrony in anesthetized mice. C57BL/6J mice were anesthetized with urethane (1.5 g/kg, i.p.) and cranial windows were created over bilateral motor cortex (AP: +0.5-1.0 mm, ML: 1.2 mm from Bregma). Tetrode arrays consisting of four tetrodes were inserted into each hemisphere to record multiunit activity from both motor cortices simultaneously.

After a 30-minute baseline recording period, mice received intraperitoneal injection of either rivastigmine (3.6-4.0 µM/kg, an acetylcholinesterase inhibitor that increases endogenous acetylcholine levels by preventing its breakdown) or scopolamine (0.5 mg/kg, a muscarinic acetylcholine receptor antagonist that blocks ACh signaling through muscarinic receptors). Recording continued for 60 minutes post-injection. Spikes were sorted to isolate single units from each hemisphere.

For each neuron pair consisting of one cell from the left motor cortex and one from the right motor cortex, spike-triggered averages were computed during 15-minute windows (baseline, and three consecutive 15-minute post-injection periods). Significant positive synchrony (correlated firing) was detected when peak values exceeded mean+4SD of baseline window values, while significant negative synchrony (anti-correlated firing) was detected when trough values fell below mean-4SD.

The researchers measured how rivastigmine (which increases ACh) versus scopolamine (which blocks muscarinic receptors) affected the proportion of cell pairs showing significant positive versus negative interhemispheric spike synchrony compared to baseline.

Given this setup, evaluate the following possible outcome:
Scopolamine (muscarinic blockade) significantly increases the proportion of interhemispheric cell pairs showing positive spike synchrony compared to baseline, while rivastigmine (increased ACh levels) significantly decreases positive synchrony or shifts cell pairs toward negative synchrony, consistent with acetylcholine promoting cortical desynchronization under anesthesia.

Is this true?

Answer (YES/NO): YES